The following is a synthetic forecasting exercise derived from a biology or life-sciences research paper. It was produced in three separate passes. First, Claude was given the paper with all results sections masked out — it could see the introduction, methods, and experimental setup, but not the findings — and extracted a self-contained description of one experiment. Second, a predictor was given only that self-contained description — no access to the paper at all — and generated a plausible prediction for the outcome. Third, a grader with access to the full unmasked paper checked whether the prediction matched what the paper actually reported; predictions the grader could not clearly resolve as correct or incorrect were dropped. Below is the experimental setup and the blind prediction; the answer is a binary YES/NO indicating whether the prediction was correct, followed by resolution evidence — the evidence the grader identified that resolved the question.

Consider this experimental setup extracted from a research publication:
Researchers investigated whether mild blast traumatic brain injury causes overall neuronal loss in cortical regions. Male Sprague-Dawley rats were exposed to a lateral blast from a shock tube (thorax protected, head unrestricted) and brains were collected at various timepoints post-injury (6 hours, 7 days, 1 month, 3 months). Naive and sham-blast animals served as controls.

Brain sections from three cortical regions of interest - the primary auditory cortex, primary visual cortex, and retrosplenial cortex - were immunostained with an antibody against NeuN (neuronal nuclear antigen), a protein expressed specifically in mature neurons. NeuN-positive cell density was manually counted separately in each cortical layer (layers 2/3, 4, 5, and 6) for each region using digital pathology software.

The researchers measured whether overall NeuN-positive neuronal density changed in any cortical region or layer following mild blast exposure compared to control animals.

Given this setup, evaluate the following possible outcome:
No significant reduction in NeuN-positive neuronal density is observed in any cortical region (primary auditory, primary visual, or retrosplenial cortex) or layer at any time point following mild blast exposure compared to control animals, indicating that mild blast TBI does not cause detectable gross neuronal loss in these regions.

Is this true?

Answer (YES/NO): YES